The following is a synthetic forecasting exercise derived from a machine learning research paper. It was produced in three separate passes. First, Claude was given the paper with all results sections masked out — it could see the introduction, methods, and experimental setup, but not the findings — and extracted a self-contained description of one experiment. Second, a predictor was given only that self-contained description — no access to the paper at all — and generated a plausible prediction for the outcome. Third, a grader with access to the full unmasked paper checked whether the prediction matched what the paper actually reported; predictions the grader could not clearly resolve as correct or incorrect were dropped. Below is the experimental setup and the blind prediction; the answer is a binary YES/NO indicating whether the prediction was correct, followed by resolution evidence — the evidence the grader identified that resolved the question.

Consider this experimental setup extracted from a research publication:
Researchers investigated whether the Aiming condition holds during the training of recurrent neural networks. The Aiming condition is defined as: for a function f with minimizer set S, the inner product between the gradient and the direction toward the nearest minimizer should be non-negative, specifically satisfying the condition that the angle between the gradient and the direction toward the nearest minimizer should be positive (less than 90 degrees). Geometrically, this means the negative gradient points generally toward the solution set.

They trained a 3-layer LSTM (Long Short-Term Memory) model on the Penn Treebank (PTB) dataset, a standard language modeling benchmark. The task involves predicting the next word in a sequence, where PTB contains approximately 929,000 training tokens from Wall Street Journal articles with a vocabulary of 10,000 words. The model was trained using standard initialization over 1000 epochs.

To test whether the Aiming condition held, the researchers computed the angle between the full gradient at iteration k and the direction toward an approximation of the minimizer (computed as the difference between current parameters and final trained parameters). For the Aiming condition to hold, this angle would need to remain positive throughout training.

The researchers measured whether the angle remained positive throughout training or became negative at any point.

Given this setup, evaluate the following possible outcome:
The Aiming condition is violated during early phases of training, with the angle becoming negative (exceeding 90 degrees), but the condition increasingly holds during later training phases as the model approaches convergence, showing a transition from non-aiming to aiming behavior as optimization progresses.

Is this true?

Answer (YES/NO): YES